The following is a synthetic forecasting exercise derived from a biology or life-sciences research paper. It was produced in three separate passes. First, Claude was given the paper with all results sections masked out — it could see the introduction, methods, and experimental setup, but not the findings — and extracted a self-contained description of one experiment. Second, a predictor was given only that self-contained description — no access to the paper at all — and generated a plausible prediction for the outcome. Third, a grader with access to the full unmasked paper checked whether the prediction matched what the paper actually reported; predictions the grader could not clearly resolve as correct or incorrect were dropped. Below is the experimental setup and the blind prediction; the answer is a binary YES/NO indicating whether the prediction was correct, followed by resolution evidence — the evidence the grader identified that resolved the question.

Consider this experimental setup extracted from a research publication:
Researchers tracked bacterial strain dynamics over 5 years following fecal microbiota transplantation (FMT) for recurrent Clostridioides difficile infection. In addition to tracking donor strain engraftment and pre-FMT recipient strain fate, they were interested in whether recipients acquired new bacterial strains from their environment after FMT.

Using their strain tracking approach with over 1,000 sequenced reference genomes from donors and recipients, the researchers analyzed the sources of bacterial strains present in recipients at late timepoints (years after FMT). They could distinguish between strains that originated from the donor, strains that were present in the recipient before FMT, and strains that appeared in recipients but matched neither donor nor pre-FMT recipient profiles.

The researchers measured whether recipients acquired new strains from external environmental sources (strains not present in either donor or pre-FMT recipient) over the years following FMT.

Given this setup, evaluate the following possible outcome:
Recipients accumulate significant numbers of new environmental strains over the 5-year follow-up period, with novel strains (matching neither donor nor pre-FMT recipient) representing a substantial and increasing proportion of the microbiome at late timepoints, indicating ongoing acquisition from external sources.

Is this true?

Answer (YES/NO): NO